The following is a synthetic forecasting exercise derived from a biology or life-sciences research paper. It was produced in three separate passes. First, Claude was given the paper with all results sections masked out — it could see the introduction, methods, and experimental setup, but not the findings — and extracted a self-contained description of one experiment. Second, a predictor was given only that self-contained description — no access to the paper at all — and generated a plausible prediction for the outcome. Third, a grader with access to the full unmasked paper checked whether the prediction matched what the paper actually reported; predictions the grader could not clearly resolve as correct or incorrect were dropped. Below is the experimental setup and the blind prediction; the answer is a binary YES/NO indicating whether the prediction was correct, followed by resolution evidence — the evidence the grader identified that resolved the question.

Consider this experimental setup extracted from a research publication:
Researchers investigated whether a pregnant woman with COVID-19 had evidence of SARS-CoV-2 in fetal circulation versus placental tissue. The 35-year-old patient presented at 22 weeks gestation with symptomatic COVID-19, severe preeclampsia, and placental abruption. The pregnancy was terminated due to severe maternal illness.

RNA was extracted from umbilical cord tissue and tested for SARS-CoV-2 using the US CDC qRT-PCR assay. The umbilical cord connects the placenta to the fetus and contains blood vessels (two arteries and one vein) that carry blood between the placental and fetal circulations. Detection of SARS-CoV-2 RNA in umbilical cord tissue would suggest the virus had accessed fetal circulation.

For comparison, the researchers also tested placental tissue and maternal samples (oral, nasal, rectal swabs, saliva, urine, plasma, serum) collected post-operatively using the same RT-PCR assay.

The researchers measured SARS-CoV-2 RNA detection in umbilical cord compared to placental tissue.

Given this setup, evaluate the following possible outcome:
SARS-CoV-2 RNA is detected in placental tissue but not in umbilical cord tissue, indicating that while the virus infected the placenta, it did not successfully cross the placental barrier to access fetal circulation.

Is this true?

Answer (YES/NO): NO